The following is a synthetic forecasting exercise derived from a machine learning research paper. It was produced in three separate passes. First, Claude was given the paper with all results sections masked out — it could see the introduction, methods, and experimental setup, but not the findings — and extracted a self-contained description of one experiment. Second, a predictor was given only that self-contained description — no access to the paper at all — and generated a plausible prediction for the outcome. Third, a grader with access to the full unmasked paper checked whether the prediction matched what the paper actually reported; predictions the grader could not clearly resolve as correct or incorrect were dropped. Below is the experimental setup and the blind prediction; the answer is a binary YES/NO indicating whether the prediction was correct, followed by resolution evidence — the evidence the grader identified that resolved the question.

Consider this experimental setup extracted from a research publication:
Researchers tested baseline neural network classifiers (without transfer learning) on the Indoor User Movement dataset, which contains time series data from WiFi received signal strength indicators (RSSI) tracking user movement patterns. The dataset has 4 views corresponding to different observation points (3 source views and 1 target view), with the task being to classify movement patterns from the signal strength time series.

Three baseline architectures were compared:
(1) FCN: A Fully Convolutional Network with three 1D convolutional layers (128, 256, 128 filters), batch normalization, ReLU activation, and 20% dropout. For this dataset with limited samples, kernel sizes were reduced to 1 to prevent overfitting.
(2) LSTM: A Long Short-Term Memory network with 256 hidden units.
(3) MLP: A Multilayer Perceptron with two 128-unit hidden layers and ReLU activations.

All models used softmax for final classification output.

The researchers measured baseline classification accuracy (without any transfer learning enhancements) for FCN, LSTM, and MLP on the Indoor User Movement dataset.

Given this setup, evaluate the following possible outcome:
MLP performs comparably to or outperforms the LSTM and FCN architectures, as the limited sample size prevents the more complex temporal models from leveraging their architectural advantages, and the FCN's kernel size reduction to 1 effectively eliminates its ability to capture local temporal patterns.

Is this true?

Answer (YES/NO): NO